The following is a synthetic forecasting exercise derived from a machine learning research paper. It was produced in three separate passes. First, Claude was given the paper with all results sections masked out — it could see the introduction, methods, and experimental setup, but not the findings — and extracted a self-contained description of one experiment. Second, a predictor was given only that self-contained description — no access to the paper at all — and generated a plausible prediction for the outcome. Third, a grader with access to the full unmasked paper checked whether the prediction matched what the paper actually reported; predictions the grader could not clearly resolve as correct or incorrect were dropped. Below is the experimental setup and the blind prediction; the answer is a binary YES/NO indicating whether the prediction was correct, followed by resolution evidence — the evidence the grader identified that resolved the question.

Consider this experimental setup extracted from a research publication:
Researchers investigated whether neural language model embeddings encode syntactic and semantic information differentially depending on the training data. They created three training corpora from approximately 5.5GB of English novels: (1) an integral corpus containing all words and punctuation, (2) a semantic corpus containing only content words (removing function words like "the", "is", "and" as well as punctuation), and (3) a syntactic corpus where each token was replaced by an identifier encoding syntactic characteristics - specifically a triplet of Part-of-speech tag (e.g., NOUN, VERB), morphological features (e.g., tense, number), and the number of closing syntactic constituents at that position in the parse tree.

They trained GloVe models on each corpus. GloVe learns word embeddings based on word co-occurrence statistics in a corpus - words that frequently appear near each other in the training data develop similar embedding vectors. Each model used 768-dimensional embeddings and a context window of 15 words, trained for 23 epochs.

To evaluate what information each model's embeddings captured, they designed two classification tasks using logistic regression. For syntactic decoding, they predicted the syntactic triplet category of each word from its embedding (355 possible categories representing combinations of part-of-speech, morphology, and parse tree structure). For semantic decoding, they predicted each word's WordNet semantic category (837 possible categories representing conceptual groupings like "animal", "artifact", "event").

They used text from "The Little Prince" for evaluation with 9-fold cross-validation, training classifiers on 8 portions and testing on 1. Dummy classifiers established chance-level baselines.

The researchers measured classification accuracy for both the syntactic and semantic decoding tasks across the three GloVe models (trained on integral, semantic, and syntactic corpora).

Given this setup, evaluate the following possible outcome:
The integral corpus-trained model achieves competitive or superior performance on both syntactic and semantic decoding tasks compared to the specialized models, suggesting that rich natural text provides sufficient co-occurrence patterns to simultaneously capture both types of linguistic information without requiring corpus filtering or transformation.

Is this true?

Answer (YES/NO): NO